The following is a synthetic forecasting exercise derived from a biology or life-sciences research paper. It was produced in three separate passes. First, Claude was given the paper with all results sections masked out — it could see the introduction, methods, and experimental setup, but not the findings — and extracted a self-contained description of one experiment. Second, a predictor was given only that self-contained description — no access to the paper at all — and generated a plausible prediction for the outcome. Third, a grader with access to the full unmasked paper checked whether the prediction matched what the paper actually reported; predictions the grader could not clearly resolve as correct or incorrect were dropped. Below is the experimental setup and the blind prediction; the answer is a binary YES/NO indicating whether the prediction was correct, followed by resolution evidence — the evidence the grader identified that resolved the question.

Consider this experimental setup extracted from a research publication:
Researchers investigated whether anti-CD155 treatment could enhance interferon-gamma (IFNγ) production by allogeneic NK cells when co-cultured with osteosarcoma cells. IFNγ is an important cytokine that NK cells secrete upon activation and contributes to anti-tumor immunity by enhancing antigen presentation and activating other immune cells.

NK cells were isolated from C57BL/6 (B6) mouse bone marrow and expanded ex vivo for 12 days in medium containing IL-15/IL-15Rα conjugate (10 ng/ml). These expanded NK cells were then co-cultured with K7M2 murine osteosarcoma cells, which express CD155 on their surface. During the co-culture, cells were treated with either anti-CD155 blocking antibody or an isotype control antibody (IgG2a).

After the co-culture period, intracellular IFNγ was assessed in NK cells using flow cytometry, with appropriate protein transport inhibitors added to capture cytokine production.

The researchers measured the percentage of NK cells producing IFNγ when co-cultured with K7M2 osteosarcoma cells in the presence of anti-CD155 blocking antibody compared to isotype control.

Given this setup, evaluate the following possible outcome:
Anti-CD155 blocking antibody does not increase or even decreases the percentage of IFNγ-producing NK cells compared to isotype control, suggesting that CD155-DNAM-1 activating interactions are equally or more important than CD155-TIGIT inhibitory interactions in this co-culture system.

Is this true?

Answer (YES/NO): NO